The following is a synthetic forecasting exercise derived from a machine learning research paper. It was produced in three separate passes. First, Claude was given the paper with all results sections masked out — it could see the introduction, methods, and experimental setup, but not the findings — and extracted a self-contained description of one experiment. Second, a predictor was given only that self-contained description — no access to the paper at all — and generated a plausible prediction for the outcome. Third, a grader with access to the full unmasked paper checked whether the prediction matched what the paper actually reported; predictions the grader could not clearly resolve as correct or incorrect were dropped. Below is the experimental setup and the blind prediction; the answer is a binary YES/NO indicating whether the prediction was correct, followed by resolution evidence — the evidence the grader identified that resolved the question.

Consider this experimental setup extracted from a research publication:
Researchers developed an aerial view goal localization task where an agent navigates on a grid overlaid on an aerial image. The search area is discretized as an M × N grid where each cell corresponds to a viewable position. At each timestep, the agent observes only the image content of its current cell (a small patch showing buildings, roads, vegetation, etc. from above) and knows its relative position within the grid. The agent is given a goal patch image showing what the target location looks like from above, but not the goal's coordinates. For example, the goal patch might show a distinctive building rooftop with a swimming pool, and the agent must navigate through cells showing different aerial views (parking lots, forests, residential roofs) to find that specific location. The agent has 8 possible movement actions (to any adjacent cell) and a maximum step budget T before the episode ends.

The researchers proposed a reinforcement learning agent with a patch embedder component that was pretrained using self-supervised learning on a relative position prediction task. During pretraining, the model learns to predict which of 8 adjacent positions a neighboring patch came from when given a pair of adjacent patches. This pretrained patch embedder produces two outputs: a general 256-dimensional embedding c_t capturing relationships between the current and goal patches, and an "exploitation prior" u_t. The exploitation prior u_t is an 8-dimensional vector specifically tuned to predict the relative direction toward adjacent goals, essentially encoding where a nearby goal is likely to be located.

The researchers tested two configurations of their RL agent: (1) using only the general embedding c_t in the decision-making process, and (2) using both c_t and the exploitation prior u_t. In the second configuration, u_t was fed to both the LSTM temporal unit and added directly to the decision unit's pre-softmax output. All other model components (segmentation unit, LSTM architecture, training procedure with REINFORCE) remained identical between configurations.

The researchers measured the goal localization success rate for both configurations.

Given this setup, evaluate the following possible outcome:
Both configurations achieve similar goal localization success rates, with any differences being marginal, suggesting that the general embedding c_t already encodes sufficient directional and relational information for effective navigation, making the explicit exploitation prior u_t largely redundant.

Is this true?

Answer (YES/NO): NO